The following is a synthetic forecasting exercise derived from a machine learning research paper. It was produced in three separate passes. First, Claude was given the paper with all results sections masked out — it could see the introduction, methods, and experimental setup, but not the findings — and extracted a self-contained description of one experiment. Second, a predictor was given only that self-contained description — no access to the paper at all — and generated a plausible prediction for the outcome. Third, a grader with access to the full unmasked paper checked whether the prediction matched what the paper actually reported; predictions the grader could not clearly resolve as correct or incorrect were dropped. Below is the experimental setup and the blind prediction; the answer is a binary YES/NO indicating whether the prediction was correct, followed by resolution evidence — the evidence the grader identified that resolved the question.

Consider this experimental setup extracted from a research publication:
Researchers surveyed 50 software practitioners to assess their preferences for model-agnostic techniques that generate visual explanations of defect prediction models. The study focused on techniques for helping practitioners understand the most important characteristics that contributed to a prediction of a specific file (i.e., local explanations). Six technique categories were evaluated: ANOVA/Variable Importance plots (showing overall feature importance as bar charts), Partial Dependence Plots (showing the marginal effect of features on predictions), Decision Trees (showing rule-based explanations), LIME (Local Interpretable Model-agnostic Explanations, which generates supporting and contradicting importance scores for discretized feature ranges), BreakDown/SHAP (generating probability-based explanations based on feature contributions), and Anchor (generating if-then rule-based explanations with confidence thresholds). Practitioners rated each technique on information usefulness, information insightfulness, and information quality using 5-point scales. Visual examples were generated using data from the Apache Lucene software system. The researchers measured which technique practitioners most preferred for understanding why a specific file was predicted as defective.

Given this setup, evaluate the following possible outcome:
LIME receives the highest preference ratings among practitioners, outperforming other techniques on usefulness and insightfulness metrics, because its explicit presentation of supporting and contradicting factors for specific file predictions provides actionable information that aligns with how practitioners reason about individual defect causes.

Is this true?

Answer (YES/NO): YES